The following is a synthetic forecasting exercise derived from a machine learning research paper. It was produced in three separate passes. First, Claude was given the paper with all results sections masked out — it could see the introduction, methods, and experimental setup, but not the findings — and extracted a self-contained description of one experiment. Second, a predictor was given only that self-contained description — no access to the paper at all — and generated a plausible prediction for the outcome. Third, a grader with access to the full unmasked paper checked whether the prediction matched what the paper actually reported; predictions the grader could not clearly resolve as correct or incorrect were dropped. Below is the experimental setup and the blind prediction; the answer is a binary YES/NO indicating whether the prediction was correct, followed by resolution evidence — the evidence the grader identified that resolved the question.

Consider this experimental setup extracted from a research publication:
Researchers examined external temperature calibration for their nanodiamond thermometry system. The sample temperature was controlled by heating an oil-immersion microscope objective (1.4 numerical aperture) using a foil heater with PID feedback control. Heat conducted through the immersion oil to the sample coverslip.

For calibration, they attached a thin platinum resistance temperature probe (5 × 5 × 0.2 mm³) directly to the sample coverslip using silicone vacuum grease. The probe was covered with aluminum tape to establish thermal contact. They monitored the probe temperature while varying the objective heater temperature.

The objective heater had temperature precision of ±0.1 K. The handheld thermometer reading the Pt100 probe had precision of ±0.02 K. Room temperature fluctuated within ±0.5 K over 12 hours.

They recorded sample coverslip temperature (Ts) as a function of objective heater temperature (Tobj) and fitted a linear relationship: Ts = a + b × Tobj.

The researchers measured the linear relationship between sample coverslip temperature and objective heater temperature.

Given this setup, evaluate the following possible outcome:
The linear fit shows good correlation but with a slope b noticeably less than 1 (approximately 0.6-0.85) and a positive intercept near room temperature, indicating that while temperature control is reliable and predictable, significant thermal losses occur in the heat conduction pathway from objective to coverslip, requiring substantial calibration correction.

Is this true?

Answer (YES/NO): NO